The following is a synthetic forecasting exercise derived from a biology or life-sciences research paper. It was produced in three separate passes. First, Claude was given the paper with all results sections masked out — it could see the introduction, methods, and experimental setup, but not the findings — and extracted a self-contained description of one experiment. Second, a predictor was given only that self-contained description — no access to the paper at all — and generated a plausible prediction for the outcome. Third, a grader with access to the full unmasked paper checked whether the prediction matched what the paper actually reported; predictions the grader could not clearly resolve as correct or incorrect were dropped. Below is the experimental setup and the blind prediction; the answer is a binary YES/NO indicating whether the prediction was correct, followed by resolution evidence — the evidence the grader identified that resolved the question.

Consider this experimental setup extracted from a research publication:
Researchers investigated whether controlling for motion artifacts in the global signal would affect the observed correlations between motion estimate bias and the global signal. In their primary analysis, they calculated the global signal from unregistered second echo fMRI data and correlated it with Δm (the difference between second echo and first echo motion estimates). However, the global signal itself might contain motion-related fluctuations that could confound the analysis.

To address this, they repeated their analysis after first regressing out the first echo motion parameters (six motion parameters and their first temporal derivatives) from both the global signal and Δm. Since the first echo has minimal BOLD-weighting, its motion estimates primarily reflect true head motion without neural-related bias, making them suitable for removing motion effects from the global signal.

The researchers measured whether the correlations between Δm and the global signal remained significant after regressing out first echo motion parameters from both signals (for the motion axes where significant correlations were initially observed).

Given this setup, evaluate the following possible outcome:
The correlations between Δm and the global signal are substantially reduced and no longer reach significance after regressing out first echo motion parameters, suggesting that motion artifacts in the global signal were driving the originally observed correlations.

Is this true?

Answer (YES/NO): NO